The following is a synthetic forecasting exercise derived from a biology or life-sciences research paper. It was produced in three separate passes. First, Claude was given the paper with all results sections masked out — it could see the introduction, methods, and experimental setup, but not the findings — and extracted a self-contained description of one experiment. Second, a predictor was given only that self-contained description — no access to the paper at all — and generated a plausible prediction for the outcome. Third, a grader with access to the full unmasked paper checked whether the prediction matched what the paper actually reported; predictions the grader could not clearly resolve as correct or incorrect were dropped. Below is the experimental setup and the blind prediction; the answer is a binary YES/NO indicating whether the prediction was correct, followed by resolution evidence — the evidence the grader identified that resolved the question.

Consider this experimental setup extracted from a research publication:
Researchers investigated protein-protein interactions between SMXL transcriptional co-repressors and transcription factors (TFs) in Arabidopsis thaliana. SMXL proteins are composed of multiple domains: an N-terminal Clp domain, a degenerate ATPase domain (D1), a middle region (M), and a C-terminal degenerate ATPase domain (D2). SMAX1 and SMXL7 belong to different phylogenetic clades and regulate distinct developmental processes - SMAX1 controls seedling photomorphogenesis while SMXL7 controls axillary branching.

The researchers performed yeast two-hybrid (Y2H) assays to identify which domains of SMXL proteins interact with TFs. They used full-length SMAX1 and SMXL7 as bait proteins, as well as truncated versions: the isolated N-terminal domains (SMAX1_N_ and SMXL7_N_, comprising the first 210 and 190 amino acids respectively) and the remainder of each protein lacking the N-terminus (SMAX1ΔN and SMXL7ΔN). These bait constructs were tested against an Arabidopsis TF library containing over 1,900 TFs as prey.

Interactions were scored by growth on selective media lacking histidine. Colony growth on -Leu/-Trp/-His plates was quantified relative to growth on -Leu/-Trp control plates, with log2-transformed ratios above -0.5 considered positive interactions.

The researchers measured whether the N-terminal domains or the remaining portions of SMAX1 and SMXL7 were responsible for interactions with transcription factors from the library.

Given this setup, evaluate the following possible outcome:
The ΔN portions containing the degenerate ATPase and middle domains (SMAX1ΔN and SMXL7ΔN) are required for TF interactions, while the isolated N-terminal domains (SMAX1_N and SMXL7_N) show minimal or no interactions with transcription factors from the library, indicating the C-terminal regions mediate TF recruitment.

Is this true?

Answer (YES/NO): NO